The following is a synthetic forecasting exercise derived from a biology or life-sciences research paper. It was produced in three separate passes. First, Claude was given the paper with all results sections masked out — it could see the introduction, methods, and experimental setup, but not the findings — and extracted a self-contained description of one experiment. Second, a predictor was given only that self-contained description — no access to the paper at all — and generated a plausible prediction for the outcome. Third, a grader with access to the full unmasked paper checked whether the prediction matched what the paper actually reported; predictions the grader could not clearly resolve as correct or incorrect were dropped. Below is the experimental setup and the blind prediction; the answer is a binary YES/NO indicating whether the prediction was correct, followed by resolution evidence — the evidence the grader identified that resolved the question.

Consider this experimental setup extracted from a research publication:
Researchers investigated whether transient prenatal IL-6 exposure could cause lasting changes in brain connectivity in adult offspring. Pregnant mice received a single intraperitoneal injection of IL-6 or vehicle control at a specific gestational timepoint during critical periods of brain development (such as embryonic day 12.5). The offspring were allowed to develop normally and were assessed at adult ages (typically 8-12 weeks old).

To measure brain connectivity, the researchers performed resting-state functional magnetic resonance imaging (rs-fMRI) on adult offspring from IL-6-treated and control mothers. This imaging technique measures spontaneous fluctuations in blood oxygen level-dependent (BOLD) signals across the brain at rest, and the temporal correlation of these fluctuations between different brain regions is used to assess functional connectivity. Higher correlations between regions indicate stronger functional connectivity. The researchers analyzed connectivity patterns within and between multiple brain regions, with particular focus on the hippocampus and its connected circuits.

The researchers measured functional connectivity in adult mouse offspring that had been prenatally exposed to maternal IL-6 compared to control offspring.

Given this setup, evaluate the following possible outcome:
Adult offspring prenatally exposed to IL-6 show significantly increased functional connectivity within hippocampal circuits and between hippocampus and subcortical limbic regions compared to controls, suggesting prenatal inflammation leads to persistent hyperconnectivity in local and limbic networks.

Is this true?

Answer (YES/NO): NO